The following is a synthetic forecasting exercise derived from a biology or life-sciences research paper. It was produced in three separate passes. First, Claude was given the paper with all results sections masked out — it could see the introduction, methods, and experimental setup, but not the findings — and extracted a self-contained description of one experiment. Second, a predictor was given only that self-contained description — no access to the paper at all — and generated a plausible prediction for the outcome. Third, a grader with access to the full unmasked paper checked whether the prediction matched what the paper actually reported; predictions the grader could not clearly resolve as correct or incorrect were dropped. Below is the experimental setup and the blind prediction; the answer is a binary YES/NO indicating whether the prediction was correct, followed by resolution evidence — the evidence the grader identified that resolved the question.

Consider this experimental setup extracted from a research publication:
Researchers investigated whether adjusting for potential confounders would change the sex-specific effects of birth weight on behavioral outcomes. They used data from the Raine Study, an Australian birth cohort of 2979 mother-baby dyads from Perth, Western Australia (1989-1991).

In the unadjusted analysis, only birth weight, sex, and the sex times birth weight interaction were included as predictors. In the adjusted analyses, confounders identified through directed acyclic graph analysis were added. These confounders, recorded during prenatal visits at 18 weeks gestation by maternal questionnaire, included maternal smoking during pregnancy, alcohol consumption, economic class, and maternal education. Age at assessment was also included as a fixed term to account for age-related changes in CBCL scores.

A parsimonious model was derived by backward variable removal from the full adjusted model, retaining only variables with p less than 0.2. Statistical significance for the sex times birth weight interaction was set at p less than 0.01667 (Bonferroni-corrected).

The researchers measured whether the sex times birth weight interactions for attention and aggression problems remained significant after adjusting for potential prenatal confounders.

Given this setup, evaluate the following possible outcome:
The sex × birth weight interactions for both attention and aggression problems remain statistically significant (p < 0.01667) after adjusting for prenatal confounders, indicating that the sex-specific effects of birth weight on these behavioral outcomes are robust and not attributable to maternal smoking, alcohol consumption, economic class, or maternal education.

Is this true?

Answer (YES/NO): NO